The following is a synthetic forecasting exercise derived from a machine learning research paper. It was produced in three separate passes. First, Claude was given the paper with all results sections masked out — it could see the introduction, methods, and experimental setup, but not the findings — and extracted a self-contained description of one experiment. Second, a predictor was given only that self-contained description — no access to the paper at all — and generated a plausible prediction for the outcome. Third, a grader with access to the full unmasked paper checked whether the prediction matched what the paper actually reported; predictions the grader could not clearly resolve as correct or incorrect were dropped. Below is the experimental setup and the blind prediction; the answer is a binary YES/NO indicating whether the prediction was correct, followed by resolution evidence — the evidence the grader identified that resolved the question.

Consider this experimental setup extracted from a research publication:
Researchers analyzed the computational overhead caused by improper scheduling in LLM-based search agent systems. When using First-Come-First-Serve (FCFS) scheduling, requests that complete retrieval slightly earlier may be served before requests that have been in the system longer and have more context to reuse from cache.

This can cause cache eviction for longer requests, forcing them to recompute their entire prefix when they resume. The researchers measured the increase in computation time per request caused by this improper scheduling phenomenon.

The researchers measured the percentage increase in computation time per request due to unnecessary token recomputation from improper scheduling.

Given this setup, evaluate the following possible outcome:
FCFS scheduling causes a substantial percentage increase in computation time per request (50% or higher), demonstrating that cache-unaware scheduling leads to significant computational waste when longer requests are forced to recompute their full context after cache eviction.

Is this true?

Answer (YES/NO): YES